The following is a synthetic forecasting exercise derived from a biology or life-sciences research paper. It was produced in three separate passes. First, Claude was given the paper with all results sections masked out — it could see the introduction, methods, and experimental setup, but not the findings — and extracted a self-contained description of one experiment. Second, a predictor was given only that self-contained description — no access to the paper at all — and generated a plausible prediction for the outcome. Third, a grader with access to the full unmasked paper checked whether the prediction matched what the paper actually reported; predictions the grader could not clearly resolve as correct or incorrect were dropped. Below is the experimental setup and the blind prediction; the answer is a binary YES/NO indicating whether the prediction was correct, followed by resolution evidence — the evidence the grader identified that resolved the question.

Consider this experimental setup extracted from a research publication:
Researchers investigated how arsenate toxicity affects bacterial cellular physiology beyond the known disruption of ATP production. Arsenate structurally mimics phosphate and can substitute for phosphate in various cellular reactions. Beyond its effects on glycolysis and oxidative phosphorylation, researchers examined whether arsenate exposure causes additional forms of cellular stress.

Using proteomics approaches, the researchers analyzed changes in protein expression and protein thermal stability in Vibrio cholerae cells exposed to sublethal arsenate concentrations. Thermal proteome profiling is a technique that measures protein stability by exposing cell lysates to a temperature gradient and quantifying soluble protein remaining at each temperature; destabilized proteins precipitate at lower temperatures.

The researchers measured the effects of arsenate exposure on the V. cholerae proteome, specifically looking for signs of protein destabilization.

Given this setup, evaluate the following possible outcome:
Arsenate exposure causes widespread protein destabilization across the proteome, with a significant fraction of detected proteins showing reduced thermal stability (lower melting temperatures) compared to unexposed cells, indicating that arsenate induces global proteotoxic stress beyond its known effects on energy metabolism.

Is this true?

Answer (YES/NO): NO